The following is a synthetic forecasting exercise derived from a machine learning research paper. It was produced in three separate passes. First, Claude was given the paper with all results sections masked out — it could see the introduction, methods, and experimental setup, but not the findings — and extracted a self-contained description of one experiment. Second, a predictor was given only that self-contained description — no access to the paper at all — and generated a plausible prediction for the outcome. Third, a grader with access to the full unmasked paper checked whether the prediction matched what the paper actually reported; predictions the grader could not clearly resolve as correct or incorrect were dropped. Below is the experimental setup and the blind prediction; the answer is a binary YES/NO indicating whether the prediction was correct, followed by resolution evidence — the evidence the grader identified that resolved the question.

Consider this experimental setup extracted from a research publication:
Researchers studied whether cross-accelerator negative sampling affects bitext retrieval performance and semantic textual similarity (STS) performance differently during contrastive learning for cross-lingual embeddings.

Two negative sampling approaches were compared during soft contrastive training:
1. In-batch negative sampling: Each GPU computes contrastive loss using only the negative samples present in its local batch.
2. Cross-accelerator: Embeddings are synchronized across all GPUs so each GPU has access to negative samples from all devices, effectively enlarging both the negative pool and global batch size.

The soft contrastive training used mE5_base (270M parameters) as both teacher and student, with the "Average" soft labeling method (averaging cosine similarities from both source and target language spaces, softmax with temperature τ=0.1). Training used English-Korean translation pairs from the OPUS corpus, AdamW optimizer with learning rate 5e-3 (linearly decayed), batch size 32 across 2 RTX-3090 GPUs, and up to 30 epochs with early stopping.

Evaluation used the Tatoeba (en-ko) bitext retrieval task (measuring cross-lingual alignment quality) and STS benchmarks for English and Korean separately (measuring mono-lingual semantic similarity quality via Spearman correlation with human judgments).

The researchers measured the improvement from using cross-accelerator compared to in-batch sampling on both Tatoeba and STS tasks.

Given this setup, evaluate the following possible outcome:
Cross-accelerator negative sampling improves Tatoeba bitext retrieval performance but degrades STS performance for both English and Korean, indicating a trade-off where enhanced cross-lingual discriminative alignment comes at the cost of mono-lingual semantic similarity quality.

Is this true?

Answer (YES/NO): NO